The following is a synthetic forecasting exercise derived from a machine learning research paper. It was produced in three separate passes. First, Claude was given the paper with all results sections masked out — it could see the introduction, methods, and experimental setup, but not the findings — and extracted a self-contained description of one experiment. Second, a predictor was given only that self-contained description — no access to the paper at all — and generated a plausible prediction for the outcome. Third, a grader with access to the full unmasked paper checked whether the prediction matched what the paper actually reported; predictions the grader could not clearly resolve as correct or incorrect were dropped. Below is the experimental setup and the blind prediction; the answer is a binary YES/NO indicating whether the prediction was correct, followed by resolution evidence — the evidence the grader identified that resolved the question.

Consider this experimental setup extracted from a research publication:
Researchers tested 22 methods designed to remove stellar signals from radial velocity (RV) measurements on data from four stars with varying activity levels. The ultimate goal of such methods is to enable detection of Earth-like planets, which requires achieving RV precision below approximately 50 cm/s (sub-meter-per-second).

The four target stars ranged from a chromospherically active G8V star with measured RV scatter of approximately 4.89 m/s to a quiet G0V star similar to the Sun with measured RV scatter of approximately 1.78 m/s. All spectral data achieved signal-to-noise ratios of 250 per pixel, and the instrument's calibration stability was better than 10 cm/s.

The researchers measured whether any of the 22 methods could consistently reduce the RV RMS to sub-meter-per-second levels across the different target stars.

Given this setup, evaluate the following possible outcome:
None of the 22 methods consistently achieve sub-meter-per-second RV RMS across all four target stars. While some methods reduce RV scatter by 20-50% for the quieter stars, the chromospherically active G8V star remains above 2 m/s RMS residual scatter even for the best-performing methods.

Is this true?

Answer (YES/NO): NO